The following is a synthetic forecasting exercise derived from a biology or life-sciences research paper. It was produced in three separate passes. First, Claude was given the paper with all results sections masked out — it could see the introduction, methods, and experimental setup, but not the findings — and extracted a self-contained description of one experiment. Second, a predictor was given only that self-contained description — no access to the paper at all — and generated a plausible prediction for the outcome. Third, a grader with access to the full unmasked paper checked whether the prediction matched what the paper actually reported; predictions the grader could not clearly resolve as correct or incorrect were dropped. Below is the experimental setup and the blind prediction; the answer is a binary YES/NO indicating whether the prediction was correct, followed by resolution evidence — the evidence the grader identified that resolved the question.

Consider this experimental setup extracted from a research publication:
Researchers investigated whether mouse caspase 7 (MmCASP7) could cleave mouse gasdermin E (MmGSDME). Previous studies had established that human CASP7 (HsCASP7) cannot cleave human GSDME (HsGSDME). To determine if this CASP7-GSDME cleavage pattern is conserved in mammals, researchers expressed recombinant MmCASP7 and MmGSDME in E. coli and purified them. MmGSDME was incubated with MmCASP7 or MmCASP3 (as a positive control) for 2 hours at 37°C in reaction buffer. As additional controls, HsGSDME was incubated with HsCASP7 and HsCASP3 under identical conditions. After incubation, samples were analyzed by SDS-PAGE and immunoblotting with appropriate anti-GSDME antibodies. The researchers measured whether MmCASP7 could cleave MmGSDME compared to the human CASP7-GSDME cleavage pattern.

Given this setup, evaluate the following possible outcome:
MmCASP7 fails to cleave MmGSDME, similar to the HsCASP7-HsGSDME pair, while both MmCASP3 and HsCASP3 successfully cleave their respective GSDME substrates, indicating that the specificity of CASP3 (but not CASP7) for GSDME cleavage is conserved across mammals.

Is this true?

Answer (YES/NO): YES